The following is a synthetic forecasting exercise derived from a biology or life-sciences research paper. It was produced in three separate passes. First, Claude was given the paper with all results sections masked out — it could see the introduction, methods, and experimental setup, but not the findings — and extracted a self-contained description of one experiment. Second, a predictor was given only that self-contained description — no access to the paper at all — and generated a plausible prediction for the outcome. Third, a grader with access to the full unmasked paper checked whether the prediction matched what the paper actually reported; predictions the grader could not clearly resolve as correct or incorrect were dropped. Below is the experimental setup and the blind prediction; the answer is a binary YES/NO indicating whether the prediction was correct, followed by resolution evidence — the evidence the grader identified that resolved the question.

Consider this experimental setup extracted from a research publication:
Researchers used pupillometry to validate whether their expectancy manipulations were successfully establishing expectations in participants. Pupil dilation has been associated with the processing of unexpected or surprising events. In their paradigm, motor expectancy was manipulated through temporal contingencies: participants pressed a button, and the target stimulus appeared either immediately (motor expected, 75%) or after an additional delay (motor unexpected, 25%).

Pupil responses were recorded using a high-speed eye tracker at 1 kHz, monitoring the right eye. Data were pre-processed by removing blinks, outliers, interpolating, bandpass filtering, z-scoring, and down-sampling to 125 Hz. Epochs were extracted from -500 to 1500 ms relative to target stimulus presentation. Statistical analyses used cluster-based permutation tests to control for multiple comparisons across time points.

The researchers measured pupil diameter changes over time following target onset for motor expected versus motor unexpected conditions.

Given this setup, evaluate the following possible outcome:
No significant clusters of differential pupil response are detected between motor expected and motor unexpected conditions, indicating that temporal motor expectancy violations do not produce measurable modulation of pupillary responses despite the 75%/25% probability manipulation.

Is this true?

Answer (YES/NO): NO